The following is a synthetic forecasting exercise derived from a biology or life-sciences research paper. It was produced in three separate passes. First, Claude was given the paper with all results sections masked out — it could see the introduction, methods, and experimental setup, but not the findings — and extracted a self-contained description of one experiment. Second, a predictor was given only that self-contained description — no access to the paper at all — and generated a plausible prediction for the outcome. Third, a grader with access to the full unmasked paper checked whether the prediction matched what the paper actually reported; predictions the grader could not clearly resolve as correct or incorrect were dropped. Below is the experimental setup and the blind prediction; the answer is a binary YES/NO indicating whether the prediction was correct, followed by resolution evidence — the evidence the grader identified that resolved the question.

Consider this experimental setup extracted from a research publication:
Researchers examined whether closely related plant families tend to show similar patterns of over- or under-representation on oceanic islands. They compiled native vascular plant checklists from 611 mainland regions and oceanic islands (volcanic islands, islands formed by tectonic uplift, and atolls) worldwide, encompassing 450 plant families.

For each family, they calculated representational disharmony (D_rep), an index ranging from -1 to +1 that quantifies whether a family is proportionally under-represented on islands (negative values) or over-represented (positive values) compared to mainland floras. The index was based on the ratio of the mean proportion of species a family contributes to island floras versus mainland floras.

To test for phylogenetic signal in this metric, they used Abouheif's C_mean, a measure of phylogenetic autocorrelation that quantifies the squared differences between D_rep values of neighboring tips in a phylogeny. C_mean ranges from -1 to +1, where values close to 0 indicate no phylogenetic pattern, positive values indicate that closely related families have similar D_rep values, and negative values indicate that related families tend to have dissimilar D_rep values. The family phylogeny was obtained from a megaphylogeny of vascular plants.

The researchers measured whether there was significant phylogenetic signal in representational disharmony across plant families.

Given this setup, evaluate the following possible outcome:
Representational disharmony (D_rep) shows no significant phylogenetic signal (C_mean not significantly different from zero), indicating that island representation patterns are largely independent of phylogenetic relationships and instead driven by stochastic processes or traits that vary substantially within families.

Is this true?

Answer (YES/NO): NO